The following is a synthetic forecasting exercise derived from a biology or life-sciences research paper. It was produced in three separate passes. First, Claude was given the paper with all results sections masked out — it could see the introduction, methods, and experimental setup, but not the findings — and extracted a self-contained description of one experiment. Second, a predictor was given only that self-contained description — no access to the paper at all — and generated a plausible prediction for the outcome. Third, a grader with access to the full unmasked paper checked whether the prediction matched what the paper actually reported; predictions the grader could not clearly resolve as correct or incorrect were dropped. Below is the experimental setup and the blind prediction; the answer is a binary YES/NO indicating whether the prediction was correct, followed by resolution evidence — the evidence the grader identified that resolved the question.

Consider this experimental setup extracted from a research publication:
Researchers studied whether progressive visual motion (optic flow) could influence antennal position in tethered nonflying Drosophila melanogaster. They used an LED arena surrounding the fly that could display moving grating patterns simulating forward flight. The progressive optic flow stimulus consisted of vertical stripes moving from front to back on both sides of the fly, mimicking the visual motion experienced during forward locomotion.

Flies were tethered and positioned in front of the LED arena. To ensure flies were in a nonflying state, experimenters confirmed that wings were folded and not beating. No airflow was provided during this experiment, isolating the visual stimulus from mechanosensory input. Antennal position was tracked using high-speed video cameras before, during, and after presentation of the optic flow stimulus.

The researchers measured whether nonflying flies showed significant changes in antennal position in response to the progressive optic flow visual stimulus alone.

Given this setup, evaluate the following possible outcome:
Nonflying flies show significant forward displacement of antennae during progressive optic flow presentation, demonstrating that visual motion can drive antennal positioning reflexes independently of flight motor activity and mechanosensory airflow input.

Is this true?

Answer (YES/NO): NO